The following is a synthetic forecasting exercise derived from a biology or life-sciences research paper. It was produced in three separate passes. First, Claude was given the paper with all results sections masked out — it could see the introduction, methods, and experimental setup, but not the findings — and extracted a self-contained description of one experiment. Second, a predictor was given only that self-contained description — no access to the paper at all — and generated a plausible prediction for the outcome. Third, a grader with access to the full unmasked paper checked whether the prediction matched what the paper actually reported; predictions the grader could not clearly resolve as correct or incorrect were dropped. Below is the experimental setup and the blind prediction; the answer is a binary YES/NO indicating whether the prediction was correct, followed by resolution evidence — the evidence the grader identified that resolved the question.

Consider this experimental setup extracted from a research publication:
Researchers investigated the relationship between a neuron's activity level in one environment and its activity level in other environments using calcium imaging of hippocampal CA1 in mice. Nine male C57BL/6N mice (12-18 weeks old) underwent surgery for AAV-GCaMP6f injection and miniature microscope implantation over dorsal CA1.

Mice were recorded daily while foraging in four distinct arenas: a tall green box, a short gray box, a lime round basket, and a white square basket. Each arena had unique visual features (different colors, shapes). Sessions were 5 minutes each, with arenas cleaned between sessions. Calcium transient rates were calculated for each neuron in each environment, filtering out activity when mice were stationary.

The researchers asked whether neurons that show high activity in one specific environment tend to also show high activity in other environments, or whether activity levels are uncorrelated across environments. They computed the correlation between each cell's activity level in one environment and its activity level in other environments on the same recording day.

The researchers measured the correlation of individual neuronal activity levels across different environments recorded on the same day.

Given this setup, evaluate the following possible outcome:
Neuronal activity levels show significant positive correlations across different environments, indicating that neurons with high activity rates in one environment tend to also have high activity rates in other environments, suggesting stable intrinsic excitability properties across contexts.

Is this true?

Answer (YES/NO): YES